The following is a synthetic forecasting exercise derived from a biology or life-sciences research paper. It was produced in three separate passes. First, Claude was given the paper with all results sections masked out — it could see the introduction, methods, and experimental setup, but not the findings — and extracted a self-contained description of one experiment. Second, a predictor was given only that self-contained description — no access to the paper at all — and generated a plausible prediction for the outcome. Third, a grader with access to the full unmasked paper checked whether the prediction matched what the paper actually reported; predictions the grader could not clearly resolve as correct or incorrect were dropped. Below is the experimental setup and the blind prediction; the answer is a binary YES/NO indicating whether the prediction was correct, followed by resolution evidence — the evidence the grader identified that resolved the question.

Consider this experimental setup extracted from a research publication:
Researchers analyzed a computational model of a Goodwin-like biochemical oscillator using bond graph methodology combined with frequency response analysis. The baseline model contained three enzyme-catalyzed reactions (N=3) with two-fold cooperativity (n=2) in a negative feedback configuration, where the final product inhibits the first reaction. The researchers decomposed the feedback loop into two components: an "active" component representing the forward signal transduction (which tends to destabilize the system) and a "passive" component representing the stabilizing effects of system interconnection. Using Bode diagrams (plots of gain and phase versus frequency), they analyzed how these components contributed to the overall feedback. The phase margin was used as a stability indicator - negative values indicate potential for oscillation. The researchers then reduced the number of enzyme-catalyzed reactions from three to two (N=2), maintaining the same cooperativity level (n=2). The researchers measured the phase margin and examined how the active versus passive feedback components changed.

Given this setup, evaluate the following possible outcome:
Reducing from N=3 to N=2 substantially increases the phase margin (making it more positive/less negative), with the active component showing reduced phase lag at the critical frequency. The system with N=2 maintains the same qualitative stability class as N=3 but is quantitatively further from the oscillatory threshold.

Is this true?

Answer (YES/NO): NO